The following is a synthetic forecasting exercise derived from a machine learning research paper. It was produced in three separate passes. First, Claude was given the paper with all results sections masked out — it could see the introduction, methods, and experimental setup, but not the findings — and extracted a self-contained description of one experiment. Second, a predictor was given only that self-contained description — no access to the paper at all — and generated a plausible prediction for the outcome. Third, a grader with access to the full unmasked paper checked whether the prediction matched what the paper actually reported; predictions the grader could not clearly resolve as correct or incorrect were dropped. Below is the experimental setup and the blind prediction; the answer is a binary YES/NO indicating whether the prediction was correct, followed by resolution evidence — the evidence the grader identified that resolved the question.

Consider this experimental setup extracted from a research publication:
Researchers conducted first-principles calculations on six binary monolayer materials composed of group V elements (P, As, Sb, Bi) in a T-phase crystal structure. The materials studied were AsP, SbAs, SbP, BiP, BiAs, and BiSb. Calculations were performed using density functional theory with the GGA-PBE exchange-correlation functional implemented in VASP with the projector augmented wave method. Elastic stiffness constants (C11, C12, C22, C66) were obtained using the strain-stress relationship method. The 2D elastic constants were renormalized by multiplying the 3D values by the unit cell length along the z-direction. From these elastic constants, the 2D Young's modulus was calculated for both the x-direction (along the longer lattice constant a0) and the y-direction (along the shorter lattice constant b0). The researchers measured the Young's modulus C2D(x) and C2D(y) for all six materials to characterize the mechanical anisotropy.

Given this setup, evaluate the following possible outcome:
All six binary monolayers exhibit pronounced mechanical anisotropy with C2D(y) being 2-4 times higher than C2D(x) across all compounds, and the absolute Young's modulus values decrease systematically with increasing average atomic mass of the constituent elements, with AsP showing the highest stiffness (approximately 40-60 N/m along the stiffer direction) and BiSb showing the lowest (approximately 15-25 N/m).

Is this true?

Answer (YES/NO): NO